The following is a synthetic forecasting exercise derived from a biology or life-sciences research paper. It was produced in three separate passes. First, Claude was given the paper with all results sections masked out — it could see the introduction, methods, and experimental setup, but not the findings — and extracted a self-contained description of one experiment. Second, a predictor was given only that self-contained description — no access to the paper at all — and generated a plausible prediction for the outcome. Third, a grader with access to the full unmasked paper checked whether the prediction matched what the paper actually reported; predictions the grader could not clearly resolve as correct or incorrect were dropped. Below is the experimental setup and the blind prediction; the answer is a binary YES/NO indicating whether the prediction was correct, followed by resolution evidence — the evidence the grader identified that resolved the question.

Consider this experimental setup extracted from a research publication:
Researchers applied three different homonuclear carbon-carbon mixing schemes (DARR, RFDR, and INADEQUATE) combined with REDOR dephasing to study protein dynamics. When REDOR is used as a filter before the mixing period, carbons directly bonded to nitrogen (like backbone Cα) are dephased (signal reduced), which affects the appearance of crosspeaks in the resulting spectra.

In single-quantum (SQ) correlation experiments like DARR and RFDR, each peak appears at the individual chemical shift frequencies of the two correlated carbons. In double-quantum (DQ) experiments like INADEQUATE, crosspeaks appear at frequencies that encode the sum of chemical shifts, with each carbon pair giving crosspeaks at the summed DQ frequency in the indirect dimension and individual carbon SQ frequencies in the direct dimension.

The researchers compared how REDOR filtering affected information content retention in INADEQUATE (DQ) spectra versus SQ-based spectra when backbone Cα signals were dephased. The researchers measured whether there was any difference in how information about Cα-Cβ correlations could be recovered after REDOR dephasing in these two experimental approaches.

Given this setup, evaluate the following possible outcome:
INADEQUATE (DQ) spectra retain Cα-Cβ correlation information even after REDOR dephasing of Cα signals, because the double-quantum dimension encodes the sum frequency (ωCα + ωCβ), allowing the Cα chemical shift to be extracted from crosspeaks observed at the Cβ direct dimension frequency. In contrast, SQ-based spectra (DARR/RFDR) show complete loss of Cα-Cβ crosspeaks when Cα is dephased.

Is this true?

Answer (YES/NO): NO